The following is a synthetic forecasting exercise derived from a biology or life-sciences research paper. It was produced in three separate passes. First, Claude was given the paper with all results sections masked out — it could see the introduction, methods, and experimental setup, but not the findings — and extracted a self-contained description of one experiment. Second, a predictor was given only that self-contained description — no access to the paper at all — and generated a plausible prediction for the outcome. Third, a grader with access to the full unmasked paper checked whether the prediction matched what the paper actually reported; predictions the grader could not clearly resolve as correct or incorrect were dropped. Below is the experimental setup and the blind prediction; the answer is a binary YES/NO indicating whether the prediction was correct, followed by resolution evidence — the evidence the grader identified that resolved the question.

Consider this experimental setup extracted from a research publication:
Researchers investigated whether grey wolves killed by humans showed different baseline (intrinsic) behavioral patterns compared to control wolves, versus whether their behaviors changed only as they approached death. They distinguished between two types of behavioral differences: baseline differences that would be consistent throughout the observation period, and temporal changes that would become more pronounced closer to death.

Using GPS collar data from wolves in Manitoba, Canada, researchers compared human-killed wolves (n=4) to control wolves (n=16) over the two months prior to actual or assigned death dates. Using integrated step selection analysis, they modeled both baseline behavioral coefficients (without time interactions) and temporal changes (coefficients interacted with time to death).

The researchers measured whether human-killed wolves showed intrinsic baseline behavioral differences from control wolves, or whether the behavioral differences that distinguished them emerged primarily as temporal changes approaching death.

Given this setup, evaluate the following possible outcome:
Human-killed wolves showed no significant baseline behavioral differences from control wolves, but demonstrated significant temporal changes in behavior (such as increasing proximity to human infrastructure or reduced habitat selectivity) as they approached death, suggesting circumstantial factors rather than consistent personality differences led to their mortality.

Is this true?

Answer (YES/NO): YES